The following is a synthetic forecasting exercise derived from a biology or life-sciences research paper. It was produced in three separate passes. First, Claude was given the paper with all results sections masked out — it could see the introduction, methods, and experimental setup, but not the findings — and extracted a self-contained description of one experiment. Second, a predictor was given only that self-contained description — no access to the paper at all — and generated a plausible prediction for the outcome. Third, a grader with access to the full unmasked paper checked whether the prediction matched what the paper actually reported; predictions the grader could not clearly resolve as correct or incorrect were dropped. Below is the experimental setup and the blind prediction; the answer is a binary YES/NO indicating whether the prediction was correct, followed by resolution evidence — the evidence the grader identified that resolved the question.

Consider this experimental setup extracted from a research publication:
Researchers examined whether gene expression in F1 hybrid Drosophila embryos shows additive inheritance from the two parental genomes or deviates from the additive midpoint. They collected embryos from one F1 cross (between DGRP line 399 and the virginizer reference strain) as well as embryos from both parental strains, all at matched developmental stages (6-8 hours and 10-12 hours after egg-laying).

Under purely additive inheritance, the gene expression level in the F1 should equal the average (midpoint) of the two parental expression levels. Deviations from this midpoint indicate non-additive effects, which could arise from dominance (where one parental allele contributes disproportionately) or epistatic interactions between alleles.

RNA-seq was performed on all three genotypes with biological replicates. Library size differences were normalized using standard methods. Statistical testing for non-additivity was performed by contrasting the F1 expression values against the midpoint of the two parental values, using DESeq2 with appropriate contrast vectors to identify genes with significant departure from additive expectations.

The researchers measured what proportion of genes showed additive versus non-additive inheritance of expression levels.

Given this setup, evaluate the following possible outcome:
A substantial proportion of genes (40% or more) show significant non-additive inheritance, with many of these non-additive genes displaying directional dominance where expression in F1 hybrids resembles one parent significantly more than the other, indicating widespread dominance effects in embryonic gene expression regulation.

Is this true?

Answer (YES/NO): NO